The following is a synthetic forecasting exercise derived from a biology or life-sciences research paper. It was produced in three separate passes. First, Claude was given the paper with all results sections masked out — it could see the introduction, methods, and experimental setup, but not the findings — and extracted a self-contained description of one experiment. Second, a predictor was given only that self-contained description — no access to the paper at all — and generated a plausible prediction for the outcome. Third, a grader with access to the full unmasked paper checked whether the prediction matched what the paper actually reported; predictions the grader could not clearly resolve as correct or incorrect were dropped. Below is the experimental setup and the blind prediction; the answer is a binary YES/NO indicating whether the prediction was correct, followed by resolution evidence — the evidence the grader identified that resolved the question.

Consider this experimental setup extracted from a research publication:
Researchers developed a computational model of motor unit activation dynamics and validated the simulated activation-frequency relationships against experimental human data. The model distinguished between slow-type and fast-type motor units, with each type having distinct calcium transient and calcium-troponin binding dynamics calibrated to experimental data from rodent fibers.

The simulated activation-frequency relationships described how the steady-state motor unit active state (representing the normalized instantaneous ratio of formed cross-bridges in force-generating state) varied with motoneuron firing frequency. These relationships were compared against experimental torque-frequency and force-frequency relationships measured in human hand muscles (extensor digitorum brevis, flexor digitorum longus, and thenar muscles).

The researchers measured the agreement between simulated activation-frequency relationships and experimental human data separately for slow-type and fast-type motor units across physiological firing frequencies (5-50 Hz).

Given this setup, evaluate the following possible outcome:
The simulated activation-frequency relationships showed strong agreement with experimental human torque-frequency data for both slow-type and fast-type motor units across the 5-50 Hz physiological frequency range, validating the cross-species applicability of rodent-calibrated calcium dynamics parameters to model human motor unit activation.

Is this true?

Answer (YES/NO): NO